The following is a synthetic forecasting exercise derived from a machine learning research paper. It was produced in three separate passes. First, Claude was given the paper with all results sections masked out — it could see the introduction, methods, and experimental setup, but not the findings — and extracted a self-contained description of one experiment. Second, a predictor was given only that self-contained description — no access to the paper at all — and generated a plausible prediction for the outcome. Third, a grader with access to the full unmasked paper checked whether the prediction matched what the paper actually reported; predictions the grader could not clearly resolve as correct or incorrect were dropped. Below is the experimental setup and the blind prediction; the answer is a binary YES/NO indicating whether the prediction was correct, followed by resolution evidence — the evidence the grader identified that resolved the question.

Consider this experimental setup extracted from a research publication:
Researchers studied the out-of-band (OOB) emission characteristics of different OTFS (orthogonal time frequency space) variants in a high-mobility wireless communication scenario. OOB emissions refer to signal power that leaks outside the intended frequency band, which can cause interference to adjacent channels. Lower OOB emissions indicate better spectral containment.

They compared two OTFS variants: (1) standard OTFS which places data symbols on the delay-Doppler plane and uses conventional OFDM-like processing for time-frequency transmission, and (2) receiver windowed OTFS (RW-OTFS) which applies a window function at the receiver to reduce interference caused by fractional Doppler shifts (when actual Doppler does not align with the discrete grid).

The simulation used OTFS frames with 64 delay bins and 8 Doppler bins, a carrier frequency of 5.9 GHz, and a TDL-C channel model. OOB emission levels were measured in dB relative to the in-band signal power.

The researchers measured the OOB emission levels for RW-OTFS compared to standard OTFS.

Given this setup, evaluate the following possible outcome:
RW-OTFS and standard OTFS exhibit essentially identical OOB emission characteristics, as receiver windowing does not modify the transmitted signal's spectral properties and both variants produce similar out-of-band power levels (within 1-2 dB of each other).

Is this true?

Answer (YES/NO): YES